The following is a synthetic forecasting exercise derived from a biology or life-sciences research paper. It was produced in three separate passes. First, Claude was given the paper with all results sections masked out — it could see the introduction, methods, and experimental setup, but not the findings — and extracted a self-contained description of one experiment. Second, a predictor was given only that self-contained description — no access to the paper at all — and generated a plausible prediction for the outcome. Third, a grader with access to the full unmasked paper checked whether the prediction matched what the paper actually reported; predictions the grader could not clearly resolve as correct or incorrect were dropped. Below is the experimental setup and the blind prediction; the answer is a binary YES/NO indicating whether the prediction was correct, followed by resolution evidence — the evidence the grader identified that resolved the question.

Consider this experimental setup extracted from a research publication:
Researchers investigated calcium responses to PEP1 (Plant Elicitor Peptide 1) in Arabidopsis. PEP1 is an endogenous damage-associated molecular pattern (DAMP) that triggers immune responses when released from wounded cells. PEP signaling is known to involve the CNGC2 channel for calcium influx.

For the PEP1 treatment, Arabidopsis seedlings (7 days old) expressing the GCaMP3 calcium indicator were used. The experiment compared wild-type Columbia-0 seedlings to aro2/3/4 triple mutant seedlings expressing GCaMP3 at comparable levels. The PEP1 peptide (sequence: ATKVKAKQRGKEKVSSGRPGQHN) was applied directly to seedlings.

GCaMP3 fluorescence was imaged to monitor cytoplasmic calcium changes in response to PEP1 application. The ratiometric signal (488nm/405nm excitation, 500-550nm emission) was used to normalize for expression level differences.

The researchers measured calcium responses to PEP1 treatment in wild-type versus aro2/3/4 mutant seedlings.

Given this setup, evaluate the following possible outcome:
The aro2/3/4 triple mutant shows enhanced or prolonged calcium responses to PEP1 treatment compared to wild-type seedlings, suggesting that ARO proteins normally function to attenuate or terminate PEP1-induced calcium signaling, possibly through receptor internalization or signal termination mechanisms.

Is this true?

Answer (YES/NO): NO